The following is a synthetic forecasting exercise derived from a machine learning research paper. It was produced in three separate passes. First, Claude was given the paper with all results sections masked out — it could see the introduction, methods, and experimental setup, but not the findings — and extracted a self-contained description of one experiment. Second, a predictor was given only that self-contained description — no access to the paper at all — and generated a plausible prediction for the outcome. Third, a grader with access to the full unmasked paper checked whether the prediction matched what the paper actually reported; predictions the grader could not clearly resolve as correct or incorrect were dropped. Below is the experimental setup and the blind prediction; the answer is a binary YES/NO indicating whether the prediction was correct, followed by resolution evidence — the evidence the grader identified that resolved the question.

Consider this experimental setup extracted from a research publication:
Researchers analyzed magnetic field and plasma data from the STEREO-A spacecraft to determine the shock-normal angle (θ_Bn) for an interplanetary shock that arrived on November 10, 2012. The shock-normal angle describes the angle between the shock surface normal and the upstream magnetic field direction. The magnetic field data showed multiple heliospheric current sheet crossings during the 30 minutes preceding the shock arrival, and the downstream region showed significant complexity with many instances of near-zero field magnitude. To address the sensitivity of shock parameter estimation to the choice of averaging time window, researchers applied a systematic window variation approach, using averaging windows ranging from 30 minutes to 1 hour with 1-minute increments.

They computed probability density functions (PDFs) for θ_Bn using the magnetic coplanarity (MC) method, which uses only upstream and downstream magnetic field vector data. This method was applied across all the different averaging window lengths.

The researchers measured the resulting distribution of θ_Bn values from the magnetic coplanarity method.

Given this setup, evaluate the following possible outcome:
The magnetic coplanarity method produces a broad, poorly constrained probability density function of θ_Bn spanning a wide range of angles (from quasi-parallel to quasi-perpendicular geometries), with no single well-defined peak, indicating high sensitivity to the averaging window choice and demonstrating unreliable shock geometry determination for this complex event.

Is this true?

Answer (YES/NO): NO